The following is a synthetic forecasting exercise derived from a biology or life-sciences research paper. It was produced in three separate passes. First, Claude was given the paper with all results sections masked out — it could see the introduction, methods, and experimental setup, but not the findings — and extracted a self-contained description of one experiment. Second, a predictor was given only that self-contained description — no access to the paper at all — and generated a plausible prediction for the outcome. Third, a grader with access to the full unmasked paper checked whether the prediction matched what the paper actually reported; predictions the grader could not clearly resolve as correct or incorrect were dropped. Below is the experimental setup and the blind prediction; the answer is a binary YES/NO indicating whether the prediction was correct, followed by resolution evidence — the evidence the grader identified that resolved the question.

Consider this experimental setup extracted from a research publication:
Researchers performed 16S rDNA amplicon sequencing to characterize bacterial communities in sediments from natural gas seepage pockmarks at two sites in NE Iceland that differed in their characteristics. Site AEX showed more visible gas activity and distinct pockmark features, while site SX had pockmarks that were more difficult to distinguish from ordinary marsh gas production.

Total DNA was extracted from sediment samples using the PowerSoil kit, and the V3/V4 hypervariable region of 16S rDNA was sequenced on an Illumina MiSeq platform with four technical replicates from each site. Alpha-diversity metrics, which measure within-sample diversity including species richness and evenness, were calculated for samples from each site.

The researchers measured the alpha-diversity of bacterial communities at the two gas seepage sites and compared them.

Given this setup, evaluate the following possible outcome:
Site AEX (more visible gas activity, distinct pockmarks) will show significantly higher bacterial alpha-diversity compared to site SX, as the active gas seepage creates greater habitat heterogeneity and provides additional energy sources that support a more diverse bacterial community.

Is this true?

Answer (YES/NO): NO